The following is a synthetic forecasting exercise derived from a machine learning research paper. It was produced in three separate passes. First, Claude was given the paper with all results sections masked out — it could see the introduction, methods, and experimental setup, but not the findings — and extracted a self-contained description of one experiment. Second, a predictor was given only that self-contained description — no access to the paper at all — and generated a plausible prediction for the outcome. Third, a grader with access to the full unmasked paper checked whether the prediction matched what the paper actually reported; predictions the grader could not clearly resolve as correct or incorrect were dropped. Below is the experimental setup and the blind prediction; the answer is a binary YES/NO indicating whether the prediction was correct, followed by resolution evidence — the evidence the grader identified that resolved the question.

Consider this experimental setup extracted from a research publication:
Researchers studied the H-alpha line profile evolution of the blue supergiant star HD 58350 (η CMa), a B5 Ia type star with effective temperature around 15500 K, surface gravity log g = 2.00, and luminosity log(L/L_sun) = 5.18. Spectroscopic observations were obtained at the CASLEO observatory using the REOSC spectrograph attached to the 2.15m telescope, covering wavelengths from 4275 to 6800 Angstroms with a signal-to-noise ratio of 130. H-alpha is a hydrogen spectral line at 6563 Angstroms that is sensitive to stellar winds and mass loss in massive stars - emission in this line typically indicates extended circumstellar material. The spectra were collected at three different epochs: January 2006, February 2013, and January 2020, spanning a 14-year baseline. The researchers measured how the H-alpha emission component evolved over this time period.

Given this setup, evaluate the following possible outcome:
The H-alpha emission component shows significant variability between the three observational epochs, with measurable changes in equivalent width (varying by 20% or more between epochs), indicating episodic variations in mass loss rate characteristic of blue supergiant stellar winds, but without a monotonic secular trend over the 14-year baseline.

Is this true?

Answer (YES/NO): YES